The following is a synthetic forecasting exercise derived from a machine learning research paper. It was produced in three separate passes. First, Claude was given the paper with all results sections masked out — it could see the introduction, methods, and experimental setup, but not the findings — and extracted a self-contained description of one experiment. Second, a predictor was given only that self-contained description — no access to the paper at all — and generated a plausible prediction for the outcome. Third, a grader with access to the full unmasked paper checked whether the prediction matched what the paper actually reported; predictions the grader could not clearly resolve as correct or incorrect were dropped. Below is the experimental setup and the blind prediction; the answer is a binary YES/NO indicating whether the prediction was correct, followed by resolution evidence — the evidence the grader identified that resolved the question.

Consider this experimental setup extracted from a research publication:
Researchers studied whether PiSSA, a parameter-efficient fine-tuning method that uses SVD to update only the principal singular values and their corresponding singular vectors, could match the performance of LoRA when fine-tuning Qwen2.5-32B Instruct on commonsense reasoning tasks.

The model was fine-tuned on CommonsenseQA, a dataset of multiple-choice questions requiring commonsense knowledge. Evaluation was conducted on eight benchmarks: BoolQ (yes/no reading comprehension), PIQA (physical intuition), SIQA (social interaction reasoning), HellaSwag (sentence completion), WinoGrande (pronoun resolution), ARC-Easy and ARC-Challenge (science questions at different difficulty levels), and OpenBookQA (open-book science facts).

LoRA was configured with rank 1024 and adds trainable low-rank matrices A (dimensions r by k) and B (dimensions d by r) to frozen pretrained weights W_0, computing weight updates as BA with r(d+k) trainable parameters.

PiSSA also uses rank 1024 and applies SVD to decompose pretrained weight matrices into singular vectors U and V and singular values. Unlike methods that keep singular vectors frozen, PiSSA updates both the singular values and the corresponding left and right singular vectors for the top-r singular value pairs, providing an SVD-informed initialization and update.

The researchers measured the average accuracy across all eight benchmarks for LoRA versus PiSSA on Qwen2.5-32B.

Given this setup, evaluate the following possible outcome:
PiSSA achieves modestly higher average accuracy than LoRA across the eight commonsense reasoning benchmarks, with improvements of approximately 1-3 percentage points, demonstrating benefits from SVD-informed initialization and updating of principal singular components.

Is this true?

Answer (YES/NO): NO